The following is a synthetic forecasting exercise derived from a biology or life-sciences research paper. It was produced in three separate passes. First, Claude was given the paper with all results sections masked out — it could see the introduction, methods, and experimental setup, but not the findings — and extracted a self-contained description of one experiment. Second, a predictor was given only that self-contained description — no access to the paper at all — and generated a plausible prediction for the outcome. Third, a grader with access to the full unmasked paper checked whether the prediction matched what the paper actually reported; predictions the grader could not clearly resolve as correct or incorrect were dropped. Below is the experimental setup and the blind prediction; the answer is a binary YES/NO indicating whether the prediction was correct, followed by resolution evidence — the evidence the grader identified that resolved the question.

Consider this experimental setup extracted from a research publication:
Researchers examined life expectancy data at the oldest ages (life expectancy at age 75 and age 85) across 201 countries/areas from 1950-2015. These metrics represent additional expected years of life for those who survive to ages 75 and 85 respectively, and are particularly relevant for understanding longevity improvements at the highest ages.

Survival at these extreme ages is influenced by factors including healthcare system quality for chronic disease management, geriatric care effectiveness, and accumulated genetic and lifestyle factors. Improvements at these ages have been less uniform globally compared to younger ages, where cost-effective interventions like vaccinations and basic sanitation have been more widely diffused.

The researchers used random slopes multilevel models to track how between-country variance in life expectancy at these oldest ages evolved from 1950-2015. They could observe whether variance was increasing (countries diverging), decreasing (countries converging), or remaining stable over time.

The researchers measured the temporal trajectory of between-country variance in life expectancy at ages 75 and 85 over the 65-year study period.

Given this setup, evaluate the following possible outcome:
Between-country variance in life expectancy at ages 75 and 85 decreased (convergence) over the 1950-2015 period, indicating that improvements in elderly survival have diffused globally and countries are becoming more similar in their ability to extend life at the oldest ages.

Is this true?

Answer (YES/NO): NO